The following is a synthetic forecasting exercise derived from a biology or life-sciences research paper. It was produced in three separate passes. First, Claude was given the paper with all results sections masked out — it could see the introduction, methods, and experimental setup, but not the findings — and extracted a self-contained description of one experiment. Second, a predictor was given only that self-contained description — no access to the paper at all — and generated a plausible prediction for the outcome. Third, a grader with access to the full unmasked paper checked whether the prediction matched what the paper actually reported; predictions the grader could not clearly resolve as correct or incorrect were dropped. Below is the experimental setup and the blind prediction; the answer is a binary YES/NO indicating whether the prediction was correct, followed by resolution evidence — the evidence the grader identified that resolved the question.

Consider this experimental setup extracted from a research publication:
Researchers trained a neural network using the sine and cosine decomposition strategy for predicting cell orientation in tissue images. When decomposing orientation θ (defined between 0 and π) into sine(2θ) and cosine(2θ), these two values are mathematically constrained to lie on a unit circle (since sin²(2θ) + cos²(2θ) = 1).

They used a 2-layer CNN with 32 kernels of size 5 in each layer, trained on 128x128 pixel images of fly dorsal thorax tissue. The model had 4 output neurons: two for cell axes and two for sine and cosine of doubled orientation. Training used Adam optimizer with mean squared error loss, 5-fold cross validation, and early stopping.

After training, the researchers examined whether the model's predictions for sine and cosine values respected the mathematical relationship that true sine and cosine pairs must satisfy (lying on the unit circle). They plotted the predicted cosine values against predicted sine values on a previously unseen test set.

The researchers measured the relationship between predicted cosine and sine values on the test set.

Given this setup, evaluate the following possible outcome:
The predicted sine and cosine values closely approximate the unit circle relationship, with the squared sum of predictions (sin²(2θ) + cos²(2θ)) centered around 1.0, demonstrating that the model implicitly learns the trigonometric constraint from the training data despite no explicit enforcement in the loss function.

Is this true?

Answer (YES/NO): YES